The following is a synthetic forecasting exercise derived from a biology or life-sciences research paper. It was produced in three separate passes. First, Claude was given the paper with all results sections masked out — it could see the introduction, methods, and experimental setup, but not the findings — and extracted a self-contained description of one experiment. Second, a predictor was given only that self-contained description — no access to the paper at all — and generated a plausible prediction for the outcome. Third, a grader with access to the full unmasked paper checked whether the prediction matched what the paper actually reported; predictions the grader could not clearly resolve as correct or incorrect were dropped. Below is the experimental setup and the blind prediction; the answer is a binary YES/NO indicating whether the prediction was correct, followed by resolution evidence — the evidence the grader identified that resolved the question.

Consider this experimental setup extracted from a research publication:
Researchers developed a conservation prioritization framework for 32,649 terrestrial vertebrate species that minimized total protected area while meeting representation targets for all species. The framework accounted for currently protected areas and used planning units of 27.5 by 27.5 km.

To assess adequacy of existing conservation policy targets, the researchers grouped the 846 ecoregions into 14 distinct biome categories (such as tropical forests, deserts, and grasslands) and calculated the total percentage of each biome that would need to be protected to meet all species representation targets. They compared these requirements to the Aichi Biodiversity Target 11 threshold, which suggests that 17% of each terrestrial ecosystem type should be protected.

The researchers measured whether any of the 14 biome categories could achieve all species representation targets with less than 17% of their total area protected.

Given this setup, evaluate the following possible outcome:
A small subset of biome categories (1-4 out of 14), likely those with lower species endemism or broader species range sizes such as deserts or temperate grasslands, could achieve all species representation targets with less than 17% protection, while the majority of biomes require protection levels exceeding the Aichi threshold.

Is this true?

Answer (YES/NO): NO